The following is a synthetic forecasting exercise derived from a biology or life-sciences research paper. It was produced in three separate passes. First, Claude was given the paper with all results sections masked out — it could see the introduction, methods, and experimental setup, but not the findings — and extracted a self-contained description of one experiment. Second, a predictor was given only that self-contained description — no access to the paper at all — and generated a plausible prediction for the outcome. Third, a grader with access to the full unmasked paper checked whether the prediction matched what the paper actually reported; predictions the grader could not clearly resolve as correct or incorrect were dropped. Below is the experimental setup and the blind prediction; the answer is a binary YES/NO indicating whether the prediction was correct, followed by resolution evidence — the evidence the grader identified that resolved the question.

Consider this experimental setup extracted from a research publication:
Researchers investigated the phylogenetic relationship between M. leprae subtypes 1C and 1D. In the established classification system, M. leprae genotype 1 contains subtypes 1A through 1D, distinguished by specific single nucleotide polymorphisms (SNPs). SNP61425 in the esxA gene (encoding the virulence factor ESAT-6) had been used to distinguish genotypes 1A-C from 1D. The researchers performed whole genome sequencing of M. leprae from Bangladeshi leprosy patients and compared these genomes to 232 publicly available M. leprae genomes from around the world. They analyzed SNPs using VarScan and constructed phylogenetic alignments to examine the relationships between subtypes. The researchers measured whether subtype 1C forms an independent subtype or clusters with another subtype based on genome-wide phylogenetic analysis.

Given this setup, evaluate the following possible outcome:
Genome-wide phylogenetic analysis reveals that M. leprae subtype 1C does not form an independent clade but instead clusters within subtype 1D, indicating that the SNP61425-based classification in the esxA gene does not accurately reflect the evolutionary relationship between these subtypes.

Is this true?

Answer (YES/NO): YES